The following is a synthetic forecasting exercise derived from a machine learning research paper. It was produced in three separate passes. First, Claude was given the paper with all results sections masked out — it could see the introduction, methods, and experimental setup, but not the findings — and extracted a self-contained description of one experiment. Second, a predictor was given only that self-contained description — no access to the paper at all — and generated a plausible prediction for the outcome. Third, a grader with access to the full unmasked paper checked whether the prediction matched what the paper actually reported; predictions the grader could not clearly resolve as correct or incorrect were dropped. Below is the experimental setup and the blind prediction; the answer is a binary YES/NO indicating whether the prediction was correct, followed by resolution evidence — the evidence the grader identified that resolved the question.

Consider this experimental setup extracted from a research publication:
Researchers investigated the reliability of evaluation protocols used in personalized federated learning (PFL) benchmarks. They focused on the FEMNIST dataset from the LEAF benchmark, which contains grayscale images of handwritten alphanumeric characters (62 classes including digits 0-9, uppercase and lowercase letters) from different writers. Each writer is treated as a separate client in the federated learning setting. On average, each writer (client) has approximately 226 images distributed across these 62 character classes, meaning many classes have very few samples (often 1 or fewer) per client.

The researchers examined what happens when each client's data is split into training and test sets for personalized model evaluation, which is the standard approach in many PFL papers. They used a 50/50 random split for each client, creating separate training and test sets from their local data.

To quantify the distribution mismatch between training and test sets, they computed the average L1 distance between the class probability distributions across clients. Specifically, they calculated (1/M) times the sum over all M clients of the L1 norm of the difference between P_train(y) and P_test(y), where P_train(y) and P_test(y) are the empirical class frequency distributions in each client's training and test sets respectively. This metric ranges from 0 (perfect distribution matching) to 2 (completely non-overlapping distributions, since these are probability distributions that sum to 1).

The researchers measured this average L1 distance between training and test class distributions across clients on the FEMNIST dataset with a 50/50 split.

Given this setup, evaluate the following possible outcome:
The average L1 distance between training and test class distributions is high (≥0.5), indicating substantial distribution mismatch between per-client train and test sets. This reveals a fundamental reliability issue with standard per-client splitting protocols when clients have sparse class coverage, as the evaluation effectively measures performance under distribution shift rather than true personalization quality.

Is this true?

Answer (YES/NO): YES